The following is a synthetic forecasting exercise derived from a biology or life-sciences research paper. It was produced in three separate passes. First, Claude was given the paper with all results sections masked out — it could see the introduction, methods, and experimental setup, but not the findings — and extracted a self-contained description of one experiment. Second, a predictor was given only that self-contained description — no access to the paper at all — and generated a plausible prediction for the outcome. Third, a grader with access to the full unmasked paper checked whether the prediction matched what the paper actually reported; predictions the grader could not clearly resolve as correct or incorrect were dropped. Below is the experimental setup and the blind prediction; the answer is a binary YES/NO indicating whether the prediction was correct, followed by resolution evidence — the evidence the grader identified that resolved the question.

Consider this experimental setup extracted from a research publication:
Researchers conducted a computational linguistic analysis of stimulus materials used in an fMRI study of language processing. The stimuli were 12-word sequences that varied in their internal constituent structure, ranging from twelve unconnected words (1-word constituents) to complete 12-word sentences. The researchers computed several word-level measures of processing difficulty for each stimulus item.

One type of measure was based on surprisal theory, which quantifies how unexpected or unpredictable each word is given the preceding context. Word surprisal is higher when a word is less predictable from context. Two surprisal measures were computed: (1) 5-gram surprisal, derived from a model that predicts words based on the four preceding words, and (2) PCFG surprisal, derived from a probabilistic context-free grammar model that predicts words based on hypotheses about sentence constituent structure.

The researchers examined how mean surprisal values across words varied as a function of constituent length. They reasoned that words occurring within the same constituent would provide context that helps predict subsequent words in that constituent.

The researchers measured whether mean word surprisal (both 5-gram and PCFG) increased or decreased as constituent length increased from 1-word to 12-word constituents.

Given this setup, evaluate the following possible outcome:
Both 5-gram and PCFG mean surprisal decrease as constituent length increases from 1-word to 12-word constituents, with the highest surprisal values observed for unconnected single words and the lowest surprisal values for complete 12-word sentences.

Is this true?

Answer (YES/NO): YES